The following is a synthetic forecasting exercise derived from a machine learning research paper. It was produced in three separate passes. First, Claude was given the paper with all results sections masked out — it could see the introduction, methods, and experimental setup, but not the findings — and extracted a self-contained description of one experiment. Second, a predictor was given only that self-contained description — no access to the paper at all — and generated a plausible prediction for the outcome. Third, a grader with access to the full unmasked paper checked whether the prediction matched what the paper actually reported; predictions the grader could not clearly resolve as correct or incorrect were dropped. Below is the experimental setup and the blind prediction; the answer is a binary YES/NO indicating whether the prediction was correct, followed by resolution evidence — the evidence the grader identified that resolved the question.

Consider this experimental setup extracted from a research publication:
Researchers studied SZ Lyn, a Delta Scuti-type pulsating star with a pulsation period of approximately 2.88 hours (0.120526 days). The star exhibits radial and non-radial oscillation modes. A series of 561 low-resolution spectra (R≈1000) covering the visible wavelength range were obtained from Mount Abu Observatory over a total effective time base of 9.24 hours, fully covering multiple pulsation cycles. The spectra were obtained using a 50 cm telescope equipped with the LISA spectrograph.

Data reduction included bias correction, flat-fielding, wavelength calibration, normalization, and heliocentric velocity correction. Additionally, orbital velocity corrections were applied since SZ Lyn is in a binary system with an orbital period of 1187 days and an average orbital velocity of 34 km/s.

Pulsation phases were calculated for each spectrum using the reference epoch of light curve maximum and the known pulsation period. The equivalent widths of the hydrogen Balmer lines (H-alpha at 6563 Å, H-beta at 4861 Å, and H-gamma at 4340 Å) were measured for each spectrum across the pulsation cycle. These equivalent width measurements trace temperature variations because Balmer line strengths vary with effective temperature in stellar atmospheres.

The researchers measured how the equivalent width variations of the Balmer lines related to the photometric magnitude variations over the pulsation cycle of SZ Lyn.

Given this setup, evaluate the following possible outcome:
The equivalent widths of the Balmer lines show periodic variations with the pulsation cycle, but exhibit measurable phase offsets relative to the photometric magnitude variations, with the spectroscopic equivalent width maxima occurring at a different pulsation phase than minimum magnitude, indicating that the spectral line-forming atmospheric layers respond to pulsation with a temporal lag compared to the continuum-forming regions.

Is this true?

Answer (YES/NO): NO